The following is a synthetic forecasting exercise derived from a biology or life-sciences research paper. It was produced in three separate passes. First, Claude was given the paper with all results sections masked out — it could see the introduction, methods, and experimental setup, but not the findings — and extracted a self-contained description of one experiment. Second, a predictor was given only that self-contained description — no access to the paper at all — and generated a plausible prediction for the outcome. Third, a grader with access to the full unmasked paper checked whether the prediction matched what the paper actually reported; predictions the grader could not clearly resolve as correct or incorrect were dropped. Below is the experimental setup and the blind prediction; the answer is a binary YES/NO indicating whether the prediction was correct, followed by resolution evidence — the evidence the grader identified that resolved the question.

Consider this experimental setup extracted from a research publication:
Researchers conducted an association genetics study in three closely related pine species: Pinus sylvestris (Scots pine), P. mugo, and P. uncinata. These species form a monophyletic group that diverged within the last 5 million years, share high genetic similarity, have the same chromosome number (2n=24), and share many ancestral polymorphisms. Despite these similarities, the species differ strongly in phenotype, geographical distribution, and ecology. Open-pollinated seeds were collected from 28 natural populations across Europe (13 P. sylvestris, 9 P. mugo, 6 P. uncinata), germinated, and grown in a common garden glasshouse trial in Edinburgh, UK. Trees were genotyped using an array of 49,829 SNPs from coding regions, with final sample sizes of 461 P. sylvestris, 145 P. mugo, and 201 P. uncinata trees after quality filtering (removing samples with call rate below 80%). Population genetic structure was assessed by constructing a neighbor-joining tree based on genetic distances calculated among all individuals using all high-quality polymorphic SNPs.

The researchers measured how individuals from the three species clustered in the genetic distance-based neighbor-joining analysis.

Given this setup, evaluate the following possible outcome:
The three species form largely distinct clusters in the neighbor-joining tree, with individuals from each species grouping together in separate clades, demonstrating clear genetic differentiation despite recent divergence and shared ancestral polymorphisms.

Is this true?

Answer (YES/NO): NO